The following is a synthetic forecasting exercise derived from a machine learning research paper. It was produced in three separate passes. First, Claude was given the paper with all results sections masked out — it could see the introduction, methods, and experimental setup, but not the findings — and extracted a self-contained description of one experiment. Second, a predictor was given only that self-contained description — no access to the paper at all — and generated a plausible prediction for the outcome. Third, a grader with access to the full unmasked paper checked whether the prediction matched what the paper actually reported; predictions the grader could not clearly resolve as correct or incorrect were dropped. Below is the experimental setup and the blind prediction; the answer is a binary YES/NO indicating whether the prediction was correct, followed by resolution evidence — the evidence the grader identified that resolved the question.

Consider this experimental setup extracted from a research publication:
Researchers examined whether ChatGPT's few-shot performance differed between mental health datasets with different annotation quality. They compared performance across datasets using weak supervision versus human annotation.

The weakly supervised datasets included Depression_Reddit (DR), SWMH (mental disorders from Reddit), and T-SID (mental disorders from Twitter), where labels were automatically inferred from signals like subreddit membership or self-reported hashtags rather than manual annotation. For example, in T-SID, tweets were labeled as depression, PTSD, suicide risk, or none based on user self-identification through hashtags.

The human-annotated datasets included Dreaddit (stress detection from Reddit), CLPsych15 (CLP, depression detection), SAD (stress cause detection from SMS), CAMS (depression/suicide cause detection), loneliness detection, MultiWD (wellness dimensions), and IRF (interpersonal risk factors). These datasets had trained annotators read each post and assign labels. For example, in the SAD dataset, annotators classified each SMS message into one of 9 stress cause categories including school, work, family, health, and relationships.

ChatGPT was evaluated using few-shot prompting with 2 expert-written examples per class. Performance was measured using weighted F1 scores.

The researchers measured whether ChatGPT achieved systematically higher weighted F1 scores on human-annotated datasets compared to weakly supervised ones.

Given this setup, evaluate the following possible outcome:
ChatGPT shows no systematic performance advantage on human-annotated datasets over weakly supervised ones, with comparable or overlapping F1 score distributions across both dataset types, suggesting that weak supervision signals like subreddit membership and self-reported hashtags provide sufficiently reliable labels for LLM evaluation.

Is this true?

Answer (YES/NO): YES